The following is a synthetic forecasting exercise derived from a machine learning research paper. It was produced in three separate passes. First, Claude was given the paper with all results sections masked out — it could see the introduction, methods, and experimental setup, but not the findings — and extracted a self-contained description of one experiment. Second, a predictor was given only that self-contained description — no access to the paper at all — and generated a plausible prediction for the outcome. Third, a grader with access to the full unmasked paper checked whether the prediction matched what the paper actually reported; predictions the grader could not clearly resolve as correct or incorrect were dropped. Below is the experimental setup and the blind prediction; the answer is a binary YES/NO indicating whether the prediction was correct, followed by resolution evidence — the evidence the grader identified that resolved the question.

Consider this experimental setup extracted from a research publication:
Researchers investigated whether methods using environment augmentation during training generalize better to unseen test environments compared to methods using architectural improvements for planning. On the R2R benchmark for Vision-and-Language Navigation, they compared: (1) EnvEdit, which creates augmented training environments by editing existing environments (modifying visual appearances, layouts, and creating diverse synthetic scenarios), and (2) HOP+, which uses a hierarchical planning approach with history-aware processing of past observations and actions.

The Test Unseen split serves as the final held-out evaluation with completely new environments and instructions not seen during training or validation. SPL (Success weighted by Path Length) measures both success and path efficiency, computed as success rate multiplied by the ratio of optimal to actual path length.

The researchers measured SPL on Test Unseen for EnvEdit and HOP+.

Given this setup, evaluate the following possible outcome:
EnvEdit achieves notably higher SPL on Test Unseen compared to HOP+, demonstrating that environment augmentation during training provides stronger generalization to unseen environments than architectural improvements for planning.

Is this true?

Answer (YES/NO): YES